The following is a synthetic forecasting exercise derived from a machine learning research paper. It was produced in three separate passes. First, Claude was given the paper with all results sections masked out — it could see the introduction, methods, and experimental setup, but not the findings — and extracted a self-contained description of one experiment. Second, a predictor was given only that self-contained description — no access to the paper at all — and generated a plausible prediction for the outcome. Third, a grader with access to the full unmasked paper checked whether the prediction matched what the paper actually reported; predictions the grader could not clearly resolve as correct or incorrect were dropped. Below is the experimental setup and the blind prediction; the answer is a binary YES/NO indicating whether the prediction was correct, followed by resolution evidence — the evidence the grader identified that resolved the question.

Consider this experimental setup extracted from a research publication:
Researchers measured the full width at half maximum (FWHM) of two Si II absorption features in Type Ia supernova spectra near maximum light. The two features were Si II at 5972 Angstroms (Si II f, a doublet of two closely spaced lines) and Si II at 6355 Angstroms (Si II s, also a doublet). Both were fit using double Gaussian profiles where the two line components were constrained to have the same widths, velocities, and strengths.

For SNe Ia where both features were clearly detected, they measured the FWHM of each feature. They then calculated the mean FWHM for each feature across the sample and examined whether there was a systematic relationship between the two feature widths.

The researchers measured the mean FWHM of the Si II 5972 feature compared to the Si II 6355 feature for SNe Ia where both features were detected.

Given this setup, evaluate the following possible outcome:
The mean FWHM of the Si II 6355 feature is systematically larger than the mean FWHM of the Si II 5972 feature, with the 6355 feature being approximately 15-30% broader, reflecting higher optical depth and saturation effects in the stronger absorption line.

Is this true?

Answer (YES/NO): NO